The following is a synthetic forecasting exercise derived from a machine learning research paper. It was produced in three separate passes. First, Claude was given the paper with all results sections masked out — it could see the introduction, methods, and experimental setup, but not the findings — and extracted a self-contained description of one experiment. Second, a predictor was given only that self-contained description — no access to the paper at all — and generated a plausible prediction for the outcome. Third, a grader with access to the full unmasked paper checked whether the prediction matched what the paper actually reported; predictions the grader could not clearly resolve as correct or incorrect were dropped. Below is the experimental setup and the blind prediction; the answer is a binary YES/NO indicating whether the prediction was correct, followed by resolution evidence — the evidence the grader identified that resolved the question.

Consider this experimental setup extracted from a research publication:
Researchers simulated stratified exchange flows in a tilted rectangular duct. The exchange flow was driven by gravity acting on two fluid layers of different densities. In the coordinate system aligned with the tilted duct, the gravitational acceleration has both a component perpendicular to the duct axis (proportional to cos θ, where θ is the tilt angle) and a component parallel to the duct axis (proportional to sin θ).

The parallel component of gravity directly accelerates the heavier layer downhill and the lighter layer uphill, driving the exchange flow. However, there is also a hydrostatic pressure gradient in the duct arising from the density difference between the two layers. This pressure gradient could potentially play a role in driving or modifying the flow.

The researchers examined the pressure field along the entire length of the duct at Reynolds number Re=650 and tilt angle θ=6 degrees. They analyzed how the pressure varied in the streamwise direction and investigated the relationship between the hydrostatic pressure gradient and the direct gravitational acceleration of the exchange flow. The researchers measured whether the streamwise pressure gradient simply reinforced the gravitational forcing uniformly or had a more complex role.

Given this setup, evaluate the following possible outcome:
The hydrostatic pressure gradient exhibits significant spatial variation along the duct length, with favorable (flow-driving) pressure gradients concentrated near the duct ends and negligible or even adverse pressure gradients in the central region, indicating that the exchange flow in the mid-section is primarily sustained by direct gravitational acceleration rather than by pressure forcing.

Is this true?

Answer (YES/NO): NO